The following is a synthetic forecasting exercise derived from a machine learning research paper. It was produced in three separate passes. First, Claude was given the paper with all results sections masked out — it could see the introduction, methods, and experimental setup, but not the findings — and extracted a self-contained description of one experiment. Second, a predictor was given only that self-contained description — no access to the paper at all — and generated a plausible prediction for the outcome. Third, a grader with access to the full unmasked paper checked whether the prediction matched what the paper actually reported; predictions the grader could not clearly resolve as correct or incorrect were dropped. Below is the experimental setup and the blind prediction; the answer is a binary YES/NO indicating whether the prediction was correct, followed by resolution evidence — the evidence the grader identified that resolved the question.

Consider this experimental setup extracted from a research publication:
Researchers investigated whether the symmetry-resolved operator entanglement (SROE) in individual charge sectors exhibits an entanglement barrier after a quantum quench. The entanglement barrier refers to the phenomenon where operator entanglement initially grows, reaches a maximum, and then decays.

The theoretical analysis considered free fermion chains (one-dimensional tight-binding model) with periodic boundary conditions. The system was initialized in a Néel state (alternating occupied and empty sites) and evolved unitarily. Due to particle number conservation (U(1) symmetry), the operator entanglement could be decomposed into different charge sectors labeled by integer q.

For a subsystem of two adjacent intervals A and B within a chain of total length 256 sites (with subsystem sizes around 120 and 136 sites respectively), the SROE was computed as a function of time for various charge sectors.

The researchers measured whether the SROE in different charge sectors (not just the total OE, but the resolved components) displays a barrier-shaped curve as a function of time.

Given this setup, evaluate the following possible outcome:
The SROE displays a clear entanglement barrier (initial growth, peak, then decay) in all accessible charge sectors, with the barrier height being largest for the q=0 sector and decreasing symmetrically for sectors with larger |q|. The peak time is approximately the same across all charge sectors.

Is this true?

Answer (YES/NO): NO